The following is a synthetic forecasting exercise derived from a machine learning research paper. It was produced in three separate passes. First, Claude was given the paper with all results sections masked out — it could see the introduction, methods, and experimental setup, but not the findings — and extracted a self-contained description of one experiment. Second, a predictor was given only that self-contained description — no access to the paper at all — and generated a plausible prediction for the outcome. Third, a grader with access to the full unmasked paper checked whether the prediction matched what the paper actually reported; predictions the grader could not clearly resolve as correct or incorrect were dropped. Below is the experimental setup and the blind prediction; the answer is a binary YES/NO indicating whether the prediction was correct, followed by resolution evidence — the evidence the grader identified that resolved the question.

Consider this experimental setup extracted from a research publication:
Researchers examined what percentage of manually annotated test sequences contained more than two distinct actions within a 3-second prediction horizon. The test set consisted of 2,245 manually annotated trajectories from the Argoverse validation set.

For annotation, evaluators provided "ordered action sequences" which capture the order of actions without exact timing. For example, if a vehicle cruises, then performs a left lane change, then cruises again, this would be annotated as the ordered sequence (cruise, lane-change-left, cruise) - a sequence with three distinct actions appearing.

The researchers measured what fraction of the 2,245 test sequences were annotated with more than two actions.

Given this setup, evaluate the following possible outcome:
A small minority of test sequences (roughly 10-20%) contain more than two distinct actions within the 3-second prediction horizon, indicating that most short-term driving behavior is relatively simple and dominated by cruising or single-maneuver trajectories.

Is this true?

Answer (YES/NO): NO